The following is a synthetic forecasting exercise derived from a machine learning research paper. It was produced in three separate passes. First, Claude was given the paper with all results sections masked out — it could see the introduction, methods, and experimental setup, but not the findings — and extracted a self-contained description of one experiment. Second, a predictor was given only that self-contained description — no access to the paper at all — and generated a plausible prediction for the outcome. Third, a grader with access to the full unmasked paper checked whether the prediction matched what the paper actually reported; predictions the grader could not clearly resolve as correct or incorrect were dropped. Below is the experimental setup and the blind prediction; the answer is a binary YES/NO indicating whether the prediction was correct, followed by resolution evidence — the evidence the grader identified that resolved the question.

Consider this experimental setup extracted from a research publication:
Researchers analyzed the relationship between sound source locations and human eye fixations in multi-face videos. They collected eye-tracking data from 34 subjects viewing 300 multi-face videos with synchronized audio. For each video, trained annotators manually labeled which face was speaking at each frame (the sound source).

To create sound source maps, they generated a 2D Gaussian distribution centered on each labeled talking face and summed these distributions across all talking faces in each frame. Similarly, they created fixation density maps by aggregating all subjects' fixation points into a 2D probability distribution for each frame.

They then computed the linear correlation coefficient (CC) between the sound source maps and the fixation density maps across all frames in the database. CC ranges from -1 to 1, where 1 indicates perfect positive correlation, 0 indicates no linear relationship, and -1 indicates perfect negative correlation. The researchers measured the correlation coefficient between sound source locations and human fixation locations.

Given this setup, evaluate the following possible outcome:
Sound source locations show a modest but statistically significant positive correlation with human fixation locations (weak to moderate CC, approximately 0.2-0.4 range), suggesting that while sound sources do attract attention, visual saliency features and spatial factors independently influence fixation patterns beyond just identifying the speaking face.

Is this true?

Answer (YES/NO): NO